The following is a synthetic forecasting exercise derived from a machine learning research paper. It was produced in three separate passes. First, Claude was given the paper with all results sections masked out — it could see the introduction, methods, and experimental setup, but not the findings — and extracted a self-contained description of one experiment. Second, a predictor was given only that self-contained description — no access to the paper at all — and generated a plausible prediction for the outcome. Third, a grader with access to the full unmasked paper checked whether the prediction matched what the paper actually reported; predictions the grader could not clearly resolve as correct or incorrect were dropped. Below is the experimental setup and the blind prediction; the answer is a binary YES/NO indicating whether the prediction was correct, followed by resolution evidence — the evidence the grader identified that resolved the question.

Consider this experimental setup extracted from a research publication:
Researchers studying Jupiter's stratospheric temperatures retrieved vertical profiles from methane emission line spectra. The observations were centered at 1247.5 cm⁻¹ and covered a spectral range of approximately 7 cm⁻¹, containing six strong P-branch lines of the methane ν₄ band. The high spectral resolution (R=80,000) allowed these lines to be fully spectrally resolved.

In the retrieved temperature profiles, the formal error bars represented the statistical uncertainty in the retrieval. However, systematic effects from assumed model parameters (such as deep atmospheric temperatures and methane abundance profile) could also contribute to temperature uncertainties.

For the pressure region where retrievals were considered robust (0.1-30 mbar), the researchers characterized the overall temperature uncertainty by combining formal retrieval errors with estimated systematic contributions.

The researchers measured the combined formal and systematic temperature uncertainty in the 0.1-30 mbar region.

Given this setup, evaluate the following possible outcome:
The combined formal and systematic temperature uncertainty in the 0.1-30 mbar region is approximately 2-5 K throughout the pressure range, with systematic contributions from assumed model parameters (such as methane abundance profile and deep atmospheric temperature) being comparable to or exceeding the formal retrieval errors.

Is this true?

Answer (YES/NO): NO